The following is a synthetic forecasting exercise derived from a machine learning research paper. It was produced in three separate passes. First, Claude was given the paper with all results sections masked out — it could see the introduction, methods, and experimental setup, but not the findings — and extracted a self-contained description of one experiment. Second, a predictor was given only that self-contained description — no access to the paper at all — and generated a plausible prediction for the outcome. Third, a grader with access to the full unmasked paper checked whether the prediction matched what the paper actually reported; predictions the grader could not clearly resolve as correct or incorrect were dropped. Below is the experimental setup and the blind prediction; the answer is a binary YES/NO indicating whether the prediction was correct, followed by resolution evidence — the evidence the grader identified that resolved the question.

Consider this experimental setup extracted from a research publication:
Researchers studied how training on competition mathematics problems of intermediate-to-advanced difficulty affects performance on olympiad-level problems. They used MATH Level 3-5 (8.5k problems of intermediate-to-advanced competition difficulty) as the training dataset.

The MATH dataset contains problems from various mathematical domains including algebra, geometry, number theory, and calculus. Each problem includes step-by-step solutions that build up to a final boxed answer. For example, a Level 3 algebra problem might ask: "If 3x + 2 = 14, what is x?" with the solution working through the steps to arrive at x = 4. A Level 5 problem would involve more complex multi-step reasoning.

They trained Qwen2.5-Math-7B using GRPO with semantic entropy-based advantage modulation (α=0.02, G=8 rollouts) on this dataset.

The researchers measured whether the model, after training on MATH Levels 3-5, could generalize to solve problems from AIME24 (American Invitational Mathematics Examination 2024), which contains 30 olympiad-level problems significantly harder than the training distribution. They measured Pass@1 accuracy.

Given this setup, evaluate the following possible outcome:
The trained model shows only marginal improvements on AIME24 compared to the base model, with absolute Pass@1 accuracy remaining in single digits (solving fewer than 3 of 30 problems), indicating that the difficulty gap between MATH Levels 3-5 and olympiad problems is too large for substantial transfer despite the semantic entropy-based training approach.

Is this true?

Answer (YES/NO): NO